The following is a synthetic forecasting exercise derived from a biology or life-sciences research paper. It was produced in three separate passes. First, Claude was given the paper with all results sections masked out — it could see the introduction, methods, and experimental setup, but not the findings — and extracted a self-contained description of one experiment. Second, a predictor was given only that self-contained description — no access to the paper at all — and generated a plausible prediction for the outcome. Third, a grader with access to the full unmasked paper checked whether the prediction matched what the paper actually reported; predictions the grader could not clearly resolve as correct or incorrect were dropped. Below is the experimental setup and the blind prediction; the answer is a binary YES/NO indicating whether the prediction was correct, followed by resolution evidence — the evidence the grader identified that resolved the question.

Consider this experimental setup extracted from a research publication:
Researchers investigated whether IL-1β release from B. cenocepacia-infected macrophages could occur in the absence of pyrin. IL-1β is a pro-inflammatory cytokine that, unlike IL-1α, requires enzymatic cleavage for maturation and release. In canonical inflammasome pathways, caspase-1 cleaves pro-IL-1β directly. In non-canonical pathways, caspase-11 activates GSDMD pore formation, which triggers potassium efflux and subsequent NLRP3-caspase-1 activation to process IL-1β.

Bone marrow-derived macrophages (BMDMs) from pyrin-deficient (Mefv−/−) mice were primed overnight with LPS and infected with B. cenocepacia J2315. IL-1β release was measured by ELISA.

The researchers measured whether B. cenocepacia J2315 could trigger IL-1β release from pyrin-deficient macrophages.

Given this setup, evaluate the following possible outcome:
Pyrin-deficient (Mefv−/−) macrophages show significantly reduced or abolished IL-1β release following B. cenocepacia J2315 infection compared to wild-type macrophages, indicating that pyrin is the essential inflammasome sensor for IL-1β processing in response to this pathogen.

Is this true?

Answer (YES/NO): NO